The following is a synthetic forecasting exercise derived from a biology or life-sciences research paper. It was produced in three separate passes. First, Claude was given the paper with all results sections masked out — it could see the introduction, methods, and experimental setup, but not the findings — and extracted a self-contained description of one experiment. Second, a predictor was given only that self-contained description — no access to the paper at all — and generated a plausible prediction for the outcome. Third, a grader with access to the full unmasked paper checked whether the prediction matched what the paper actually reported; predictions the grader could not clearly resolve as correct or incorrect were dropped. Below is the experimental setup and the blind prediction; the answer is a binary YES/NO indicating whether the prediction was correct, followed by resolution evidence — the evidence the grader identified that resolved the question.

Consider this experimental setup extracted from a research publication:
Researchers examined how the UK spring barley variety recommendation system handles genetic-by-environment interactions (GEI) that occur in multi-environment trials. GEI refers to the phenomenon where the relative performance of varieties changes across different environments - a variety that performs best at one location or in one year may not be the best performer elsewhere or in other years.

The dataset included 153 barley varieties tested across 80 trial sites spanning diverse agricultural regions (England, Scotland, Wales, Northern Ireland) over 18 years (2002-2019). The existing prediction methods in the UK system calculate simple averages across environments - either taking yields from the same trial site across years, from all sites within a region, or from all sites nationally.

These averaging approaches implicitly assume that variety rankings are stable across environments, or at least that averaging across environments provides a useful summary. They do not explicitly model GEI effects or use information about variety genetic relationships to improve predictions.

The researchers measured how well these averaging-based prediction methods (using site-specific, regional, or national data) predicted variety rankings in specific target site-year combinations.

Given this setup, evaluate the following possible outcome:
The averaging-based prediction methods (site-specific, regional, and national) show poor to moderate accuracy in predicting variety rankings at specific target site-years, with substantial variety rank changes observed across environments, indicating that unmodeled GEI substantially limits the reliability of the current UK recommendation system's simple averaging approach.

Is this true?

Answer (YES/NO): YES